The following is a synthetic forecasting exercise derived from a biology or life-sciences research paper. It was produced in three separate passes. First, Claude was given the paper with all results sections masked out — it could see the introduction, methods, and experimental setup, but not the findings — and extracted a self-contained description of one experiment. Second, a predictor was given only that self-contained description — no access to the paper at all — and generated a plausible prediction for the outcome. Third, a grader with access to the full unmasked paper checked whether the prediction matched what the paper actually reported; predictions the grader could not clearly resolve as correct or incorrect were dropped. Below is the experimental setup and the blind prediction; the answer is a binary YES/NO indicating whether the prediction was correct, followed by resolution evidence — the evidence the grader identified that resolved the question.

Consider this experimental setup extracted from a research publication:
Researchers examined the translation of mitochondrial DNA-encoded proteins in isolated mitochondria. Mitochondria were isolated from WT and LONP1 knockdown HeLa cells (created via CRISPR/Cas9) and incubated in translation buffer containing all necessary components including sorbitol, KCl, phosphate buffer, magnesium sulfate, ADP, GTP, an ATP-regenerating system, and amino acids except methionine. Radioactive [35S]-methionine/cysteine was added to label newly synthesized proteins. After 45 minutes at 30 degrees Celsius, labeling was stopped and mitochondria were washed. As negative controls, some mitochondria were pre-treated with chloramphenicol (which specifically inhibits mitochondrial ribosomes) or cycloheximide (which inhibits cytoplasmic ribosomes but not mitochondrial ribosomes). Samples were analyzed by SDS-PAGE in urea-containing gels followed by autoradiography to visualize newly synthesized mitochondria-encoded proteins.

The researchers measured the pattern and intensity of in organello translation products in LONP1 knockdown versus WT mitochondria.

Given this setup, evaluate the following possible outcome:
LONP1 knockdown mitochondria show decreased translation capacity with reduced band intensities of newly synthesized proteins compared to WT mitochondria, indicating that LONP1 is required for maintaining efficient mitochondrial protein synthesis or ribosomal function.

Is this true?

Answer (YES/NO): NO